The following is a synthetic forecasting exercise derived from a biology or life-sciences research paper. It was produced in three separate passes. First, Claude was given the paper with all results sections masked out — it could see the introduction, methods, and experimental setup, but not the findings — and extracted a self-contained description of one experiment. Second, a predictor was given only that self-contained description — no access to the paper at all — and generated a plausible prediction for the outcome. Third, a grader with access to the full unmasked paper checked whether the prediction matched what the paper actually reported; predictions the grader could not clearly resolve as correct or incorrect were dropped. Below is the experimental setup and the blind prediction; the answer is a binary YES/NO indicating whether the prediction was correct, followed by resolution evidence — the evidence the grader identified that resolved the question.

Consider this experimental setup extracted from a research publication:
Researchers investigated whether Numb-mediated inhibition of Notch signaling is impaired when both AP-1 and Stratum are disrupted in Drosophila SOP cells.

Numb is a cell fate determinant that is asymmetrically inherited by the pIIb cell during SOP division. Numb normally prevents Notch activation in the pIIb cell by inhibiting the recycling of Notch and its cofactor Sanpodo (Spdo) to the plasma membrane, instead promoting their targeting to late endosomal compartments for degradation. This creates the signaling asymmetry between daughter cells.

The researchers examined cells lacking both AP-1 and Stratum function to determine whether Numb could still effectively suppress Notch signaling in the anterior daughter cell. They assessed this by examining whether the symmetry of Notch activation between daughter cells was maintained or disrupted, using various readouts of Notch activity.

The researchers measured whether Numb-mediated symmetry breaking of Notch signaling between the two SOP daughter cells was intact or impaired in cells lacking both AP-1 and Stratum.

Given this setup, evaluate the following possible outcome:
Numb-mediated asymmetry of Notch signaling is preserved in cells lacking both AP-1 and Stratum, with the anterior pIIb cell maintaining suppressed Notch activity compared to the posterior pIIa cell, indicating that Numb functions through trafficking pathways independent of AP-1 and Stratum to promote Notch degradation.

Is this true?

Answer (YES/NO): NO